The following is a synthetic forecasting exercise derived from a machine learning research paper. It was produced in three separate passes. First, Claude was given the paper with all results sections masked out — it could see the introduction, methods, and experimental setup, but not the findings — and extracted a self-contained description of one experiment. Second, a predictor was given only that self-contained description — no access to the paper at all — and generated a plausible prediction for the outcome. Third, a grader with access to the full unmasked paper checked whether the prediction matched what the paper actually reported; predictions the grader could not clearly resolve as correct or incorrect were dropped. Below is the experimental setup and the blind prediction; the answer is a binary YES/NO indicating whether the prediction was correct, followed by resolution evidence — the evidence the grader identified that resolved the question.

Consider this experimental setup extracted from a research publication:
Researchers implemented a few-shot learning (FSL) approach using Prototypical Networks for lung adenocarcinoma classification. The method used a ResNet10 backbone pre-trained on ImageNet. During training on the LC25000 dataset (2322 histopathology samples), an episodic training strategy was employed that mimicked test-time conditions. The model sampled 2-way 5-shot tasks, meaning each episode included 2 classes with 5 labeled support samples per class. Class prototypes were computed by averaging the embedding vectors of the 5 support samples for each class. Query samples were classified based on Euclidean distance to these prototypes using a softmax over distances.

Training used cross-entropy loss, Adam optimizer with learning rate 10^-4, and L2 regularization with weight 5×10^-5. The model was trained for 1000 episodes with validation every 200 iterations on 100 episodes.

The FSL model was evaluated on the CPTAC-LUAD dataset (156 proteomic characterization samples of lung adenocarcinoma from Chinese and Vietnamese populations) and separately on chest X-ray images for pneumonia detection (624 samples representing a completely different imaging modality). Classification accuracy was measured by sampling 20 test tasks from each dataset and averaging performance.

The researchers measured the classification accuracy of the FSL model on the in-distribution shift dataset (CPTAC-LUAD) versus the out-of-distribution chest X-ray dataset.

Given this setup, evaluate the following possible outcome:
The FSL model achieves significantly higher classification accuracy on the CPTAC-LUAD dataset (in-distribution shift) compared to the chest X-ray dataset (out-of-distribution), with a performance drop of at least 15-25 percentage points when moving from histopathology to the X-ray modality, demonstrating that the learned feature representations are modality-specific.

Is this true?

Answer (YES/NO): NO